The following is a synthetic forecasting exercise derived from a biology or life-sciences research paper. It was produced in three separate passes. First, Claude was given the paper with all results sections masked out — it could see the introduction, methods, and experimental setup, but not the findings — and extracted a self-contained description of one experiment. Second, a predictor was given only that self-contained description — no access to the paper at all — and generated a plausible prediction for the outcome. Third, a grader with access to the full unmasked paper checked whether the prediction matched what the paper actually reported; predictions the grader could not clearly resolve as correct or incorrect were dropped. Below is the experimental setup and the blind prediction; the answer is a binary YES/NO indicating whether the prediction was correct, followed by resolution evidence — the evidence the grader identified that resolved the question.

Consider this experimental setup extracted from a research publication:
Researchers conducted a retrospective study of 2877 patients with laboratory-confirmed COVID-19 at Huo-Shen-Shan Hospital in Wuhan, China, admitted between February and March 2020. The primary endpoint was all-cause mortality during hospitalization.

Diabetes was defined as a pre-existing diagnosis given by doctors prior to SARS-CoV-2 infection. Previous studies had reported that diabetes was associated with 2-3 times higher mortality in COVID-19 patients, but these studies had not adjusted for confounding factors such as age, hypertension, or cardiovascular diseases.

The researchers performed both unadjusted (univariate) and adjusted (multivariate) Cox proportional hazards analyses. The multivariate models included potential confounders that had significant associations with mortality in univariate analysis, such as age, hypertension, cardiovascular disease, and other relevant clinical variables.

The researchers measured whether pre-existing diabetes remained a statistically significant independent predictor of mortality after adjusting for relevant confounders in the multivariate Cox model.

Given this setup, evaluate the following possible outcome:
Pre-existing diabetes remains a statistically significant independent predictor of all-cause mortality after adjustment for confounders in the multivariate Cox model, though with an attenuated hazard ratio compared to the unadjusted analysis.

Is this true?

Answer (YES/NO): YES